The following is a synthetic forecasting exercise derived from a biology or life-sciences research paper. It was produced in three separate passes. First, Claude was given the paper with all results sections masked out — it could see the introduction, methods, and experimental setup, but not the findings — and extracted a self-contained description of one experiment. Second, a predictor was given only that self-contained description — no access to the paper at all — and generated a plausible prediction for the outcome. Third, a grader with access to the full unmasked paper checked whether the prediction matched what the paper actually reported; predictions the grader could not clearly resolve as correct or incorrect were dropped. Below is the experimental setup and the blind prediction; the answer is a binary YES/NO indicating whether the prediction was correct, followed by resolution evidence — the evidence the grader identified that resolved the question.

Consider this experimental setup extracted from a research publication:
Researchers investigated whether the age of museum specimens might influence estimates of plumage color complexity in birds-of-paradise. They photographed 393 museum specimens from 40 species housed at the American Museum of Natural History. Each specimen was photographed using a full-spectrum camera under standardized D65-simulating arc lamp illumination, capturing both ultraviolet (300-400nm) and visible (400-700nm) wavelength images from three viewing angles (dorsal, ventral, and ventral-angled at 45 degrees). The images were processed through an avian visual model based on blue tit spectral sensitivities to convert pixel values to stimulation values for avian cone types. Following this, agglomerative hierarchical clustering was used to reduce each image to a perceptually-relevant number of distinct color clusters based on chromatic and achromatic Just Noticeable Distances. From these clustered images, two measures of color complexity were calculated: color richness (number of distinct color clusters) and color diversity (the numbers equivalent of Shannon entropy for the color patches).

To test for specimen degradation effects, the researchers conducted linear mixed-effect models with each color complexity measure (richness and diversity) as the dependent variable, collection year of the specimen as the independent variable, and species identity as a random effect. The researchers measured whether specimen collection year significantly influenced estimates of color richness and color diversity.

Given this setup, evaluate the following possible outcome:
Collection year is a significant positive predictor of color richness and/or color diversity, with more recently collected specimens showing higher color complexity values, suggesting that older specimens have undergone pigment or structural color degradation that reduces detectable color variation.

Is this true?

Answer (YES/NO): NO